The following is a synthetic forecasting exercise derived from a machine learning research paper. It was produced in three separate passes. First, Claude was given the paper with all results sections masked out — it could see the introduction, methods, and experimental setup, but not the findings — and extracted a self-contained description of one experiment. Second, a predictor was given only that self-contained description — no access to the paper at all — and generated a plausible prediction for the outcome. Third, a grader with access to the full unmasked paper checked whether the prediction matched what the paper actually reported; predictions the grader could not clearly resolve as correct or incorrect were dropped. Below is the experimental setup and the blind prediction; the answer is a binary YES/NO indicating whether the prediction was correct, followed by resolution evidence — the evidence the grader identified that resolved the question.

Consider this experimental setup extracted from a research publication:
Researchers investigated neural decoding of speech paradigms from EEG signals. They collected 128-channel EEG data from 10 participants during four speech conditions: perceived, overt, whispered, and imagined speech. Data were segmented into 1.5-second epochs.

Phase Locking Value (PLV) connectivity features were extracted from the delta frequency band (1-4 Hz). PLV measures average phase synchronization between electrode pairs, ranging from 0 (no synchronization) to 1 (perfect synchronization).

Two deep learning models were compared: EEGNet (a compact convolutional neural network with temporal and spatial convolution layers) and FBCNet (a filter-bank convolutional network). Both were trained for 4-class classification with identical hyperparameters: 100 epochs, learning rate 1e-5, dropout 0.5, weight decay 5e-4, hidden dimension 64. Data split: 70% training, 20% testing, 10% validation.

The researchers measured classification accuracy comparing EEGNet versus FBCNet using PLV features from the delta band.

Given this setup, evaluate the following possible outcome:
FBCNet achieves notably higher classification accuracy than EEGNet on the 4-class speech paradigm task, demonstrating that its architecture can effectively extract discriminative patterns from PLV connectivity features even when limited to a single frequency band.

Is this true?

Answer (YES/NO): NO